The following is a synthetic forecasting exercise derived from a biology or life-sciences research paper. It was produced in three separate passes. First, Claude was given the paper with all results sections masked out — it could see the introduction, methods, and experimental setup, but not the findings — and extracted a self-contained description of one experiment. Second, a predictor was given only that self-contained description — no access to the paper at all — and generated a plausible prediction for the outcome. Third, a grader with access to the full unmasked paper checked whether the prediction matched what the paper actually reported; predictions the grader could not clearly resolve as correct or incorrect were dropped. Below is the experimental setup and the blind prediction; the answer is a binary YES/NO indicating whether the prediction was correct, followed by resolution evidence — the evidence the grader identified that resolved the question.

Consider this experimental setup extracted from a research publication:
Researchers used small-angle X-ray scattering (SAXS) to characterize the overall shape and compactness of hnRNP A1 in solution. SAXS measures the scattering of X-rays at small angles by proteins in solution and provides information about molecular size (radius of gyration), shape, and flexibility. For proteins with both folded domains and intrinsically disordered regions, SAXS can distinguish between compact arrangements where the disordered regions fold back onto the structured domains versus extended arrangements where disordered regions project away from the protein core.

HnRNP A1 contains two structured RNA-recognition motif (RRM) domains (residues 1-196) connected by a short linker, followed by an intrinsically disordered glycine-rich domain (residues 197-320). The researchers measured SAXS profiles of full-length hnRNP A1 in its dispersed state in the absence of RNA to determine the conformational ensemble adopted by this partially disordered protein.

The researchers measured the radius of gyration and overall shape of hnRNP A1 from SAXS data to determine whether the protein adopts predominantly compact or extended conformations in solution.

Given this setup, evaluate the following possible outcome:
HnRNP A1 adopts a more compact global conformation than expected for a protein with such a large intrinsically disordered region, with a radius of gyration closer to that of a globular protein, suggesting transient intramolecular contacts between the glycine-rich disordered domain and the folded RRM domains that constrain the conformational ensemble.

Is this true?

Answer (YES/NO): YES